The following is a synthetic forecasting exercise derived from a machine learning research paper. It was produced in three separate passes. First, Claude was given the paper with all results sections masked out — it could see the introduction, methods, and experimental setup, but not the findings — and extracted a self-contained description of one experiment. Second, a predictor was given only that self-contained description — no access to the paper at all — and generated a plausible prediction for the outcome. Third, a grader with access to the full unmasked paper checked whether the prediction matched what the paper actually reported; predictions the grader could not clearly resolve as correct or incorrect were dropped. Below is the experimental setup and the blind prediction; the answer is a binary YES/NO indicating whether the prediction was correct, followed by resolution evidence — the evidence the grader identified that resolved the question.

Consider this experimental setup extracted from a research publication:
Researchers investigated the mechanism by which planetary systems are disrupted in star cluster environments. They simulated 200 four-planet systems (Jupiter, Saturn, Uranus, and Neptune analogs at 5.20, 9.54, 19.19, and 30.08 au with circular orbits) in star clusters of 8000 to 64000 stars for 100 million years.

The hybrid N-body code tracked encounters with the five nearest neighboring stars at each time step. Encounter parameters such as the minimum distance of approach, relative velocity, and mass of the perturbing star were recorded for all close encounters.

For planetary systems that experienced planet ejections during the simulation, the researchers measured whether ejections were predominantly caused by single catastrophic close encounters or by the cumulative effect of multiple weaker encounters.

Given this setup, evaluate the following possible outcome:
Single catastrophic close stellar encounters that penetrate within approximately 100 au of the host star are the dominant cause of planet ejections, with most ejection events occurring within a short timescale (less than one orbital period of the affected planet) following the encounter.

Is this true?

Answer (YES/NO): NO